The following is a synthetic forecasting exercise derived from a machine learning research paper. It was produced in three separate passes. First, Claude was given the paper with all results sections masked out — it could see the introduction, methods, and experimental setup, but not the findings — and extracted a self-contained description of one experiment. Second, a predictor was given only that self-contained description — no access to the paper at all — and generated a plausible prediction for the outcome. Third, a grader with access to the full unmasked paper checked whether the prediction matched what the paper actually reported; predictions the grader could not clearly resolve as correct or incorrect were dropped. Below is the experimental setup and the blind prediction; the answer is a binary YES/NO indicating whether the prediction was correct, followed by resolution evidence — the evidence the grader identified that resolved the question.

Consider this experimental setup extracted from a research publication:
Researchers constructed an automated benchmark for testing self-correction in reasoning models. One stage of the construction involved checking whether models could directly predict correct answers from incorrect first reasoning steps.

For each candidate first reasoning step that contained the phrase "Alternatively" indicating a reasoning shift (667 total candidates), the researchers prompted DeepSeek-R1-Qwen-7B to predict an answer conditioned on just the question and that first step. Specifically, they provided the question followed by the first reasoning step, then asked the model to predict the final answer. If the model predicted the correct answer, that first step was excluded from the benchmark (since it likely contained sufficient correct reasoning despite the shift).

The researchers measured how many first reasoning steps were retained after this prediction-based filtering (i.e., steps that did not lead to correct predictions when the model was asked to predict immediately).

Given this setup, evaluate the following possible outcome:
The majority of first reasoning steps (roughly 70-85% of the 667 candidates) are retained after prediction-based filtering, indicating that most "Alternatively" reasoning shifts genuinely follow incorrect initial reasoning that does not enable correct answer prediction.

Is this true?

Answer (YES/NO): YES